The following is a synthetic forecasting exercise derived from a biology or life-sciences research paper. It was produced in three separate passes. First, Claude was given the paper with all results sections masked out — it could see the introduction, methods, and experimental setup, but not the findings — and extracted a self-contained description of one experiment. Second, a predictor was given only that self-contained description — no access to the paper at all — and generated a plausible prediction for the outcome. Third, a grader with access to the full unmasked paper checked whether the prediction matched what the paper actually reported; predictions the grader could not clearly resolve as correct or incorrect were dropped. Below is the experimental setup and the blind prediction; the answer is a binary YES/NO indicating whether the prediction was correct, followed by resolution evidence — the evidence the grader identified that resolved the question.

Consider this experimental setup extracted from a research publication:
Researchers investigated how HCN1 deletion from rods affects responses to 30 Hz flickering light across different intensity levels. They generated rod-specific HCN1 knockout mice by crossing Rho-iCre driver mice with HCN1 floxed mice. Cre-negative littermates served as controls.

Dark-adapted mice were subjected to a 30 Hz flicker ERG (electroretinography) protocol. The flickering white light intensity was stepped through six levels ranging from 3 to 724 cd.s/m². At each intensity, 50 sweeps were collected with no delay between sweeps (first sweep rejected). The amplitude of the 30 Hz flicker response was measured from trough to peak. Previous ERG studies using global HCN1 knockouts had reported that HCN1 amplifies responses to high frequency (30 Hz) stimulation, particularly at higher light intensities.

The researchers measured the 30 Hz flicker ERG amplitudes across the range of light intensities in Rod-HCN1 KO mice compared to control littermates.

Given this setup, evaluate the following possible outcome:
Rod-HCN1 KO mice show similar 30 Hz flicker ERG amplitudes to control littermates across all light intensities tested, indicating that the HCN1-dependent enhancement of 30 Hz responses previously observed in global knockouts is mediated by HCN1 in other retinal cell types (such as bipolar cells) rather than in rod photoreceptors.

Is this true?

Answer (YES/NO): NO